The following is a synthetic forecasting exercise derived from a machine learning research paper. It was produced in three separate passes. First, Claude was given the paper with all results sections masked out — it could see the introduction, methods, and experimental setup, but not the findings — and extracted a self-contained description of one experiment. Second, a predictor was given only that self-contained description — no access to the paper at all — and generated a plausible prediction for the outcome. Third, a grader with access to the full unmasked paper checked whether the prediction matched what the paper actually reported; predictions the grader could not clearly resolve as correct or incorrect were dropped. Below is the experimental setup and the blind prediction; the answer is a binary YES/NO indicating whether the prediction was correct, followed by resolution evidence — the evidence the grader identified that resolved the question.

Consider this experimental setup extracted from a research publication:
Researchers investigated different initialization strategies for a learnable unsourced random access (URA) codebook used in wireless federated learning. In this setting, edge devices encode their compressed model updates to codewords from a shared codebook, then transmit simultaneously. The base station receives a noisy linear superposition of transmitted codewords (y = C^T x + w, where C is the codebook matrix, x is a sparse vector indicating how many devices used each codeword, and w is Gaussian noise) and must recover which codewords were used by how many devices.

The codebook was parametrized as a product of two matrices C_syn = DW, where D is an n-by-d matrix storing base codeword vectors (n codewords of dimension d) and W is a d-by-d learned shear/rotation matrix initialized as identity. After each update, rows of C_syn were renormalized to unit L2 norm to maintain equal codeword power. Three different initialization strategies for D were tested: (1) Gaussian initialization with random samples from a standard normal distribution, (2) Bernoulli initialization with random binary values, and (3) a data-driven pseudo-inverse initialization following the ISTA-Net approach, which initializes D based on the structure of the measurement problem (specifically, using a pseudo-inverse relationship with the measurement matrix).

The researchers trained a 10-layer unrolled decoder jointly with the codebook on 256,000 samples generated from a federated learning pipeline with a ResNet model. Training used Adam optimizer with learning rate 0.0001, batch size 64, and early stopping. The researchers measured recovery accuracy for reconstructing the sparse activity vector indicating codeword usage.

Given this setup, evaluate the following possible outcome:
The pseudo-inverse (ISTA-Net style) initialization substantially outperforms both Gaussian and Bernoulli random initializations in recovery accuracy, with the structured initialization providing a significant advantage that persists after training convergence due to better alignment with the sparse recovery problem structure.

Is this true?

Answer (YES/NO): NO